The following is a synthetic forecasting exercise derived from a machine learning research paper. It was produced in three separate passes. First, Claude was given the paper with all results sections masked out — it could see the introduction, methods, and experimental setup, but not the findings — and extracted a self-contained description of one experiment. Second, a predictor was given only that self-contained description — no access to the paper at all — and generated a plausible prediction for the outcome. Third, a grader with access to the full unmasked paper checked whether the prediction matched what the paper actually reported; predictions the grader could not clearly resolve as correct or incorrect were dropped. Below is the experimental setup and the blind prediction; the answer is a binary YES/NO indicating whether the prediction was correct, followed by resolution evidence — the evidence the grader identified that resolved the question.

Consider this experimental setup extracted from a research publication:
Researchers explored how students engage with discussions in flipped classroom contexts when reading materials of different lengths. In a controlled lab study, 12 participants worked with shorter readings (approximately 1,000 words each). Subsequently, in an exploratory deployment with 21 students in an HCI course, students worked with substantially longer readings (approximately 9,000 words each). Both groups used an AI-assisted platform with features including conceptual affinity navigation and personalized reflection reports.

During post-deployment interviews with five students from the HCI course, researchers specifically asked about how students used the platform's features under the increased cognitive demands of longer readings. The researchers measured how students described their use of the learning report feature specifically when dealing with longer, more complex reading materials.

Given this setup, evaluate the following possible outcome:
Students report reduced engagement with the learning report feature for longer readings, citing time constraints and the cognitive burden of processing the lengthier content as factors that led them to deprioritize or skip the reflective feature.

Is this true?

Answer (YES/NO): NO